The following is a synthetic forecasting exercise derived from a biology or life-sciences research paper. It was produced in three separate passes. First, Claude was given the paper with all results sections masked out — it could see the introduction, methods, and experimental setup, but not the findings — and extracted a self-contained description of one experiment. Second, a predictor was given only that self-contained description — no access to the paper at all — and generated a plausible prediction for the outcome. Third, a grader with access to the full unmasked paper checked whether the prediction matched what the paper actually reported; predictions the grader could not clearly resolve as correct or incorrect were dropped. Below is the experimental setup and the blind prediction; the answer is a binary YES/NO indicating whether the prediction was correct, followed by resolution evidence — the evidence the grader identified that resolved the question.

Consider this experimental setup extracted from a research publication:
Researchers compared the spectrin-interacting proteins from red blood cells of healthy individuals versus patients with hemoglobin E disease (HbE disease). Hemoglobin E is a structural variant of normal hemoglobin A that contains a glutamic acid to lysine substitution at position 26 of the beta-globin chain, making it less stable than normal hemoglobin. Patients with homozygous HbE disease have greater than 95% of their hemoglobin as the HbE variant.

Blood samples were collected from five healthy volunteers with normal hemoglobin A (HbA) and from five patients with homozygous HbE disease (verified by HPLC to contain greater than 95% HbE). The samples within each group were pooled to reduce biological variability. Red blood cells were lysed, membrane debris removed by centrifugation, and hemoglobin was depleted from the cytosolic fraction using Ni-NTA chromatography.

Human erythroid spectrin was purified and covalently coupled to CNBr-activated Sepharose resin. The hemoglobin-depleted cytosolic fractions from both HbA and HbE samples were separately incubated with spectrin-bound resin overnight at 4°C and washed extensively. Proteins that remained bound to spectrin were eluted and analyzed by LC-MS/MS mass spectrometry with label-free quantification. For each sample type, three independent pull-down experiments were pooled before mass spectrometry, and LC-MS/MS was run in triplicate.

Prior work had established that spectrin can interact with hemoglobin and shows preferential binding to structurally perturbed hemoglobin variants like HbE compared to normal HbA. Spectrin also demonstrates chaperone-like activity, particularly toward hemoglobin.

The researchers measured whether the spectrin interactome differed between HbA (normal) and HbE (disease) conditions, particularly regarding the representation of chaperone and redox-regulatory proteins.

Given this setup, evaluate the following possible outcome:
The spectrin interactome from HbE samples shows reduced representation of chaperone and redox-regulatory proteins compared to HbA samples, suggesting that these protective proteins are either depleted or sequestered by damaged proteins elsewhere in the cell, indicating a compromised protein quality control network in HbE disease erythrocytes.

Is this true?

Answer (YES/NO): NO